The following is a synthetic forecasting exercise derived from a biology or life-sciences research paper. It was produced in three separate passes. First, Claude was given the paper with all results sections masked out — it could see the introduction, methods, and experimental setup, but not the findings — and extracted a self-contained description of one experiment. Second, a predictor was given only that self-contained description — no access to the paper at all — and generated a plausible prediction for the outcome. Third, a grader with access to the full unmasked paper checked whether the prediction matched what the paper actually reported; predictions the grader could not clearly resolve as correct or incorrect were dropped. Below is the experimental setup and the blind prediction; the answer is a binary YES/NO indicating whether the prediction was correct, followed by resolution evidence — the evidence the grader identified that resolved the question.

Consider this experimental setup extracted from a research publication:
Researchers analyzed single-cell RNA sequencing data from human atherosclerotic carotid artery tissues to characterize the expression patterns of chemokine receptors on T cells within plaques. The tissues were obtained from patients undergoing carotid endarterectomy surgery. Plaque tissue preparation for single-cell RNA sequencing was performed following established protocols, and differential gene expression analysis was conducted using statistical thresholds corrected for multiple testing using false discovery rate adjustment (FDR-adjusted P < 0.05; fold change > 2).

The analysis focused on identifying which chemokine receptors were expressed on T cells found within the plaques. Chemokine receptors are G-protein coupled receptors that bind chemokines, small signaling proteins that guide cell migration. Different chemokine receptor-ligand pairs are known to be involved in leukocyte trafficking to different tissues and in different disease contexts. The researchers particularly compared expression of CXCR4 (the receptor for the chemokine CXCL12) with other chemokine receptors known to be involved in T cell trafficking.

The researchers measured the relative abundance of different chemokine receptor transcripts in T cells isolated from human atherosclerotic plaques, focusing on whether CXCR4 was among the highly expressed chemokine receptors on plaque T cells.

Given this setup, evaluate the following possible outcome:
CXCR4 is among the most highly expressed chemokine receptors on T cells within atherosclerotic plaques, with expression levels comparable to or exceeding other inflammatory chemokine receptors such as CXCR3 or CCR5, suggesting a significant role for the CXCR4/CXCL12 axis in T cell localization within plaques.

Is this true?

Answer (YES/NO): YES